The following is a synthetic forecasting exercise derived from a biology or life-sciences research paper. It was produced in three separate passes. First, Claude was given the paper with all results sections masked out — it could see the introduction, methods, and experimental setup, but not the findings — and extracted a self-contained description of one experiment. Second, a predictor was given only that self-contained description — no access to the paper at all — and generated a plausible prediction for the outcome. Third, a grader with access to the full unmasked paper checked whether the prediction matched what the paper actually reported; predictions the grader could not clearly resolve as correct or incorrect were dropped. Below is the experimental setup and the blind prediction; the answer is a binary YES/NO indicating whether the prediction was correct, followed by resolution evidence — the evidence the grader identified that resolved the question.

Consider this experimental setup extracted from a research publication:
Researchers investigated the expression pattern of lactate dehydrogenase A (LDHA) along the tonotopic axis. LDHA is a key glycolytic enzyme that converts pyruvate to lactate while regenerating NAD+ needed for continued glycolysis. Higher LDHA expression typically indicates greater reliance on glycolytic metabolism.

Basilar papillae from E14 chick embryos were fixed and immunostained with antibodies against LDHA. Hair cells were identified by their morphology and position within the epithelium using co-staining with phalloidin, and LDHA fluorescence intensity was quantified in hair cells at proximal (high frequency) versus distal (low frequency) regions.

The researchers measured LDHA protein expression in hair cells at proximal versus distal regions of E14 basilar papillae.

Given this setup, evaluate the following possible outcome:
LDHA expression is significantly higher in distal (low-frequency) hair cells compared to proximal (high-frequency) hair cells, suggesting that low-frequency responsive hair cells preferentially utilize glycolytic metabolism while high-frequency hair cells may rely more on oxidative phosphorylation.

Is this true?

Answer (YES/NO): NO